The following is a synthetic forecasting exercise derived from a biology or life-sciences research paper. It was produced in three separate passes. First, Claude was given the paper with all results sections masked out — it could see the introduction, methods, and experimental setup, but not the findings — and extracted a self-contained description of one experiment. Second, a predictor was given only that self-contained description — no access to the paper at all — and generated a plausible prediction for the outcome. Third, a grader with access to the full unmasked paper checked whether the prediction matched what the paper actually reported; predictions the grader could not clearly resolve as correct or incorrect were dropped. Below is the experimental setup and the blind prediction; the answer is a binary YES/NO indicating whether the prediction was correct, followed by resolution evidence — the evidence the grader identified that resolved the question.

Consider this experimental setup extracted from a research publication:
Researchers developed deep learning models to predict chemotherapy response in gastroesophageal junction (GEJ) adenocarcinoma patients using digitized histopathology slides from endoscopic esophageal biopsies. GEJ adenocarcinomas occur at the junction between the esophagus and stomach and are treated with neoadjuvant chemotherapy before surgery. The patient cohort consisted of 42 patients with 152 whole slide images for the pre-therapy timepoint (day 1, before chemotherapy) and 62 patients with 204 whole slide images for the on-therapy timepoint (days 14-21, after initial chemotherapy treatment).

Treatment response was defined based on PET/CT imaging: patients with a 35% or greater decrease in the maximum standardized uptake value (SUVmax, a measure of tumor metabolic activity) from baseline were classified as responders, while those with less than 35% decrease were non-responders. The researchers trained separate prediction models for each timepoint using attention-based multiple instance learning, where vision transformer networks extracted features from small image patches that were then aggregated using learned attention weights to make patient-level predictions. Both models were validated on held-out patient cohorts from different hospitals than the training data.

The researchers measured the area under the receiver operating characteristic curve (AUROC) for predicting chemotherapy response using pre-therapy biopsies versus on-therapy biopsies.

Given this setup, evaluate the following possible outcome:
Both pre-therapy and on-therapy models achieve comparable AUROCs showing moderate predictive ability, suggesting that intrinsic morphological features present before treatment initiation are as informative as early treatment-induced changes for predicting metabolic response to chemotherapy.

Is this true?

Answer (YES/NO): NO